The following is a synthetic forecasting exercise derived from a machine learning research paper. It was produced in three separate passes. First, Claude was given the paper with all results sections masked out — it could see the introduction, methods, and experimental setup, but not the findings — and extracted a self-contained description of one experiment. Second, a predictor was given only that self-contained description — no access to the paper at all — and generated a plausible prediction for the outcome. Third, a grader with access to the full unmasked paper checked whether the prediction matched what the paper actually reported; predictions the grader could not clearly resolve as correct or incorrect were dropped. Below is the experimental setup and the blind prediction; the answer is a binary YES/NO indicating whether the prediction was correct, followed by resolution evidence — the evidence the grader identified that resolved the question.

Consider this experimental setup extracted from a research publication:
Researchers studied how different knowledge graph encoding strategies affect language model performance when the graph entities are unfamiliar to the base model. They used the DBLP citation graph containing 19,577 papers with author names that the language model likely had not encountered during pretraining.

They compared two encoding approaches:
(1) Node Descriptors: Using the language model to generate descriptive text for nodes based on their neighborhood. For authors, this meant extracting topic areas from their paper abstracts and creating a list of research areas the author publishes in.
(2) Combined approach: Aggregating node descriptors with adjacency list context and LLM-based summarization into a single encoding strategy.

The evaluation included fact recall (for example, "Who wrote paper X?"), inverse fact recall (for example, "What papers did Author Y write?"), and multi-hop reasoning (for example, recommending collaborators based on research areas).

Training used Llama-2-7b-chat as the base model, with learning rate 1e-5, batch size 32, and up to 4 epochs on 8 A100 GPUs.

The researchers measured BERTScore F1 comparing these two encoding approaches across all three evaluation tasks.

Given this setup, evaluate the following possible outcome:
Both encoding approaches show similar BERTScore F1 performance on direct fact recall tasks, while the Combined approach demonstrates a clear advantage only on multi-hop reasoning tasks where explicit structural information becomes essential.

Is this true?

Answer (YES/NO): NO